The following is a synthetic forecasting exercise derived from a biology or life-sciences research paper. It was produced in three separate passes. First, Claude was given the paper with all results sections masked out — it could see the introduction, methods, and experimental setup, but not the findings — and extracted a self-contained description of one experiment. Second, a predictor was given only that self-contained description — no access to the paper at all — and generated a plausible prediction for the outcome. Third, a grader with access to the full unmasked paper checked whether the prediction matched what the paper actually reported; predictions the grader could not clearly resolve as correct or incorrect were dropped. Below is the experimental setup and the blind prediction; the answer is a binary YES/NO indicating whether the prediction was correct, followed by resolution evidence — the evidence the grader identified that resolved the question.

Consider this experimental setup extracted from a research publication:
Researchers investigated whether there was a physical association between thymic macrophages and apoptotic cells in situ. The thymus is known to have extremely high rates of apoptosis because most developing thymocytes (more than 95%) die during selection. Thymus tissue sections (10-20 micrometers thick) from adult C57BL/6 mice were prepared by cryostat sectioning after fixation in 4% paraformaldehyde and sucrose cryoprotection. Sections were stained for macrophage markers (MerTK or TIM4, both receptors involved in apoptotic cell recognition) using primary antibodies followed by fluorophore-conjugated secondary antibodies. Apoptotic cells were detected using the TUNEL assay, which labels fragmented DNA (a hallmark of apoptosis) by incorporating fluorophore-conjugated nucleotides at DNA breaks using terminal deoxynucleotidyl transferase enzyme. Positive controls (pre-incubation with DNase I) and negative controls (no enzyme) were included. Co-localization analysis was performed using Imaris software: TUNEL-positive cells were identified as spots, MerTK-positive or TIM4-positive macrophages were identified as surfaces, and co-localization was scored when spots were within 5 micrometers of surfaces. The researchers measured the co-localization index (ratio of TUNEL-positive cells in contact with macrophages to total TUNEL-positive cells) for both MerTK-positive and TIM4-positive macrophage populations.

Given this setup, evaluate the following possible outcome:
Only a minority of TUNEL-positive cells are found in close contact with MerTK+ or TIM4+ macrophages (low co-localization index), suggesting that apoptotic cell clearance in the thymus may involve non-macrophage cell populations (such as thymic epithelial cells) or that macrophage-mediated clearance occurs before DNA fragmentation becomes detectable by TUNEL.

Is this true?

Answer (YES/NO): NO